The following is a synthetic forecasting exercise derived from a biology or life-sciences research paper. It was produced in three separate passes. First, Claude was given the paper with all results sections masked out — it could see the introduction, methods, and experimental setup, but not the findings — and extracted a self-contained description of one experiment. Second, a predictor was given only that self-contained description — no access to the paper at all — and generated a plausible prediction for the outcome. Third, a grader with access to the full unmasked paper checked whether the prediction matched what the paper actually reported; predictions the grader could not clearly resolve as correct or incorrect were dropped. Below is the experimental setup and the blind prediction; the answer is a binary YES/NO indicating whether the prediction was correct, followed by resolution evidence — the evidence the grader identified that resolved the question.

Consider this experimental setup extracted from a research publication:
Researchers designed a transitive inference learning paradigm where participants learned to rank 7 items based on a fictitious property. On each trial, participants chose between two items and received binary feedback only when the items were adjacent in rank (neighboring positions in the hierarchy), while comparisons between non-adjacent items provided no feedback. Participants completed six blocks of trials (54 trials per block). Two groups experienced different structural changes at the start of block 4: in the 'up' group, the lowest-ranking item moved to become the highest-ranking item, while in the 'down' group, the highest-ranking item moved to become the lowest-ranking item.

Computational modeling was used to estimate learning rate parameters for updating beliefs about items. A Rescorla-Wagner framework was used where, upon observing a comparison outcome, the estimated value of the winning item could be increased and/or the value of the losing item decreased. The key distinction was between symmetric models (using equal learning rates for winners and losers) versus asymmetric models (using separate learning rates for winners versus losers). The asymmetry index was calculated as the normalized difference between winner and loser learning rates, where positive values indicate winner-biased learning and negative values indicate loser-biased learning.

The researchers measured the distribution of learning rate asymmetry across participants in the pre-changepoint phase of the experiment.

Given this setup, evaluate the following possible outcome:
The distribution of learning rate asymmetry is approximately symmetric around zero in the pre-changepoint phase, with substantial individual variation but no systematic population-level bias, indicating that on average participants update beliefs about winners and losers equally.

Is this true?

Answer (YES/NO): NO